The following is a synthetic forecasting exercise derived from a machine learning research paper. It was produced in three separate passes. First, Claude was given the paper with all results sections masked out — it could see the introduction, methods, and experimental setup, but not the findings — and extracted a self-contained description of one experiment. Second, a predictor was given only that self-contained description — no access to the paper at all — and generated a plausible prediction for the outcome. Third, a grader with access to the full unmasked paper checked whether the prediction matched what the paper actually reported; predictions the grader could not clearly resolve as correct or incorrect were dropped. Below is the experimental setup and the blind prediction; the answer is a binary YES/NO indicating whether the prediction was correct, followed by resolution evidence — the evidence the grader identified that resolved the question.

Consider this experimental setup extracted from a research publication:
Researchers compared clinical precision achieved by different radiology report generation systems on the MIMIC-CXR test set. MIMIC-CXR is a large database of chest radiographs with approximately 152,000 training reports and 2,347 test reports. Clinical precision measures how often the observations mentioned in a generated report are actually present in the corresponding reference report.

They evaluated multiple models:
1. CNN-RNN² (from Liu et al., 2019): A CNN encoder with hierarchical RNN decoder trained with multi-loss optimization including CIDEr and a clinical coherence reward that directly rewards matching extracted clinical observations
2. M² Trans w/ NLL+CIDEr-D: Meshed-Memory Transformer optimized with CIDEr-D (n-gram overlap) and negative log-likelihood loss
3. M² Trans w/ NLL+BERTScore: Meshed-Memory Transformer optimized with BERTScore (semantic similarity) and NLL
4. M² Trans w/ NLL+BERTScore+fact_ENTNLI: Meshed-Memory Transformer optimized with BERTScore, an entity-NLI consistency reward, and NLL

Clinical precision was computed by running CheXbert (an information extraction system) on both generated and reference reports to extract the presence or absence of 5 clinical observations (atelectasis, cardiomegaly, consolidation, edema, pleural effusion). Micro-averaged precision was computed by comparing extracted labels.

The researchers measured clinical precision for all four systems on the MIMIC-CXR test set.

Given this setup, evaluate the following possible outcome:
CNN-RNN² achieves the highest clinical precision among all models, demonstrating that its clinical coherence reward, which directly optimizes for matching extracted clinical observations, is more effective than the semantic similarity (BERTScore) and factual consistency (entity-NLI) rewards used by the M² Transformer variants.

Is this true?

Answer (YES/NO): YES